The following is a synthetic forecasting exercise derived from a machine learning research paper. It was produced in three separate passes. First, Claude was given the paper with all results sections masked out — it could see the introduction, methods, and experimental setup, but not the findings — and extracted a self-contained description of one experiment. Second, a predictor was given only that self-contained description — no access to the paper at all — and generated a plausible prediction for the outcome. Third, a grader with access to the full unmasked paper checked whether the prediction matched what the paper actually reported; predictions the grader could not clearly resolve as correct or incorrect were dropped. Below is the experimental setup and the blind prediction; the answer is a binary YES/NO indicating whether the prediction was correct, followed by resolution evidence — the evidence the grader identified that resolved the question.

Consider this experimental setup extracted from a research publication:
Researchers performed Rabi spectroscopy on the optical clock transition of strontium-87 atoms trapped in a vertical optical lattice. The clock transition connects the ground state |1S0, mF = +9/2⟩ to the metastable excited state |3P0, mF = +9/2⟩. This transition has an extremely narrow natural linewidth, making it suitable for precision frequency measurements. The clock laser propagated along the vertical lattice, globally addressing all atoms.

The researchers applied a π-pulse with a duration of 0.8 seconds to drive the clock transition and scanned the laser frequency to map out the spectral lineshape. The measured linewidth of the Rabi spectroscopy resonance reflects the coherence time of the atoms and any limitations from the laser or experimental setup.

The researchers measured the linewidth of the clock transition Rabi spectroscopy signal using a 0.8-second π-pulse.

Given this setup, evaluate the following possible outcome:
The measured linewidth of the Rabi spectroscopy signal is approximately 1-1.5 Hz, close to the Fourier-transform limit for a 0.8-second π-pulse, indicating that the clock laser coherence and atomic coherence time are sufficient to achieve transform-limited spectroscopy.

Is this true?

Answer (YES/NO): YES